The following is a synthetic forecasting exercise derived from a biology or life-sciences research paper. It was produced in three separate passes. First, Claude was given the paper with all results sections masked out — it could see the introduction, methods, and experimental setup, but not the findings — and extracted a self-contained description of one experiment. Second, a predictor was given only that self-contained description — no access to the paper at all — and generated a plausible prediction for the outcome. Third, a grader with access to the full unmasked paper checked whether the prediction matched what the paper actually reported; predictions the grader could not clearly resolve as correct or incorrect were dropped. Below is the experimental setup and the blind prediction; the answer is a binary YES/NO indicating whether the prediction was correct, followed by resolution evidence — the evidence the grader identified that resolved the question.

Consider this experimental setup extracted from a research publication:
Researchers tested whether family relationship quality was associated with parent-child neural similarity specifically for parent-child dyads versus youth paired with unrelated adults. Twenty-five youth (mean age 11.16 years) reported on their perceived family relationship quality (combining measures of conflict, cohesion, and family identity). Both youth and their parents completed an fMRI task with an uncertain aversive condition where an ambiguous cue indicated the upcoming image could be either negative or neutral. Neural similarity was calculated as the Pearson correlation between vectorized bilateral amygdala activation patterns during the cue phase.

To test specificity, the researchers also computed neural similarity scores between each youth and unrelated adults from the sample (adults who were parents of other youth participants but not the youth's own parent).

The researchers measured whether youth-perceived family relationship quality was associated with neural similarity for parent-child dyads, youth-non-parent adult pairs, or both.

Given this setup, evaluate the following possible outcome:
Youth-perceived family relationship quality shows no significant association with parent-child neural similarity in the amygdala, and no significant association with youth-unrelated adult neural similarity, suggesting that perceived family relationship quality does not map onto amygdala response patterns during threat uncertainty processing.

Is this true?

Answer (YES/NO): NO